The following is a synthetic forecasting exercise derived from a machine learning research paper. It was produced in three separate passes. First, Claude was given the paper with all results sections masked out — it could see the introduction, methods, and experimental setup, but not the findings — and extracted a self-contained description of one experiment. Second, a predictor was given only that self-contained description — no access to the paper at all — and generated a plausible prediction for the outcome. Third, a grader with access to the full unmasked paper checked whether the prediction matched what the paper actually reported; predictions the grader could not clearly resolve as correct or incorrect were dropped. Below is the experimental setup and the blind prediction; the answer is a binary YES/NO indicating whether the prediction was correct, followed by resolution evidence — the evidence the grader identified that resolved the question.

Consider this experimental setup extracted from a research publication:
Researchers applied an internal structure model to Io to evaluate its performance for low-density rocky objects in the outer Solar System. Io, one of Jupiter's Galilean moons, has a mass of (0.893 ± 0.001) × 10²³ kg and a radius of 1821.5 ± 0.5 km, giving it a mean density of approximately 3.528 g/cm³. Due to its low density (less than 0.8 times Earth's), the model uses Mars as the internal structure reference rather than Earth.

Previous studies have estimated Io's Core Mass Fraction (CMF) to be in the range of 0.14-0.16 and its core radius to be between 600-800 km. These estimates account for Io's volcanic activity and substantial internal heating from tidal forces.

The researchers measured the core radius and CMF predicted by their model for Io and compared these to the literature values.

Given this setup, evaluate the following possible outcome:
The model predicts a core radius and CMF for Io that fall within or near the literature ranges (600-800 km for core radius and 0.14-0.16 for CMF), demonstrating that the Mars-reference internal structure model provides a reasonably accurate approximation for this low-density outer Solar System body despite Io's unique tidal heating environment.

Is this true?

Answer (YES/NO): YES